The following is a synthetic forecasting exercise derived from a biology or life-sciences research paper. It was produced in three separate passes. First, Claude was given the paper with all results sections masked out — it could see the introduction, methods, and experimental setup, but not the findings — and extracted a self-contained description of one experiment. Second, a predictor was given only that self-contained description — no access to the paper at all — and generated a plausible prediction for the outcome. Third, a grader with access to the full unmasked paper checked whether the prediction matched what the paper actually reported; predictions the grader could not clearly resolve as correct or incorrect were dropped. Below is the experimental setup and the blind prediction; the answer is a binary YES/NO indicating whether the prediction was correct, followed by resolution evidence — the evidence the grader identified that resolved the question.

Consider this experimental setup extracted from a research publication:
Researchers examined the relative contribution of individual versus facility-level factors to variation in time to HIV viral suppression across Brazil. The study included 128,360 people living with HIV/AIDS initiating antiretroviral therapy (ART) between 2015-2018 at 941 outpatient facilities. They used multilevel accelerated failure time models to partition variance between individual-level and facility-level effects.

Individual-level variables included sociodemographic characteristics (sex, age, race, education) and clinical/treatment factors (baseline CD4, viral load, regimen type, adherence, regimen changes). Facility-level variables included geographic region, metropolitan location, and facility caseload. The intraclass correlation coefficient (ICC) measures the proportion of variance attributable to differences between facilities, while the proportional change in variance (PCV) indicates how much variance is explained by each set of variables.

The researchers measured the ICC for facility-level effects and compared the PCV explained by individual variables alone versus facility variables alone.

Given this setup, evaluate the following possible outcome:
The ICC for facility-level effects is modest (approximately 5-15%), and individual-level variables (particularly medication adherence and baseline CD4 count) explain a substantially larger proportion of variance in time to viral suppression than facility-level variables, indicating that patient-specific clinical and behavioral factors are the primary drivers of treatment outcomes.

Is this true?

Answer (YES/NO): NO